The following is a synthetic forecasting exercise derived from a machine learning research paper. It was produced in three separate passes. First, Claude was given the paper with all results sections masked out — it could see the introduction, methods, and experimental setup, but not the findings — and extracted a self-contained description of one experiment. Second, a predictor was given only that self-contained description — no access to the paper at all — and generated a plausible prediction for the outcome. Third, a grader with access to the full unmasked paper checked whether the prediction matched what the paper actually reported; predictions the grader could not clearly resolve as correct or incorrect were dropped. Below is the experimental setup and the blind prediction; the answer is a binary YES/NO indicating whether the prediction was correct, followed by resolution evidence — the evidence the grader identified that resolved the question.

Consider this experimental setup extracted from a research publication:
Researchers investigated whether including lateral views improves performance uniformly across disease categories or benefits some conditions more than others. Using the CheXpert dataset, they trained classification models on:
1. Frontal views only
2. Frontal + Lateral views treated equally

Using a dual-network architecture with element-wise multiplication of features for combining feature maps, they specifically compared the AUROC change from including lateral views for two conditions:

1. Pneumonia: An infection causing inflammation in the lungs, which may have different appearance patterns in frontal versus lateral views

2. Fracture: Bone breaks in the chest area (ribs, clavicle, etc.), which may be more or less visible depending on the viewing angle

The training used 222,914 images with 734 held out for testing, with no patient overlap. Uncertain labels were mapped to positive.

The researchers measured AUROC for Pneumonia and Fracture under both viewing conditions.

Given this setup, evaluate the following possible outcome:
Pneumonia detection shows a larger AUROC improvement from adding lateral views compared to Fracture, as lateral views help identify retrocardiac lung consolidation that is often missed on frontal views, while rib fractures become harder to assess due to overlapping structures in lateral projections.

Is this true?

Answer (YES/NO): NO